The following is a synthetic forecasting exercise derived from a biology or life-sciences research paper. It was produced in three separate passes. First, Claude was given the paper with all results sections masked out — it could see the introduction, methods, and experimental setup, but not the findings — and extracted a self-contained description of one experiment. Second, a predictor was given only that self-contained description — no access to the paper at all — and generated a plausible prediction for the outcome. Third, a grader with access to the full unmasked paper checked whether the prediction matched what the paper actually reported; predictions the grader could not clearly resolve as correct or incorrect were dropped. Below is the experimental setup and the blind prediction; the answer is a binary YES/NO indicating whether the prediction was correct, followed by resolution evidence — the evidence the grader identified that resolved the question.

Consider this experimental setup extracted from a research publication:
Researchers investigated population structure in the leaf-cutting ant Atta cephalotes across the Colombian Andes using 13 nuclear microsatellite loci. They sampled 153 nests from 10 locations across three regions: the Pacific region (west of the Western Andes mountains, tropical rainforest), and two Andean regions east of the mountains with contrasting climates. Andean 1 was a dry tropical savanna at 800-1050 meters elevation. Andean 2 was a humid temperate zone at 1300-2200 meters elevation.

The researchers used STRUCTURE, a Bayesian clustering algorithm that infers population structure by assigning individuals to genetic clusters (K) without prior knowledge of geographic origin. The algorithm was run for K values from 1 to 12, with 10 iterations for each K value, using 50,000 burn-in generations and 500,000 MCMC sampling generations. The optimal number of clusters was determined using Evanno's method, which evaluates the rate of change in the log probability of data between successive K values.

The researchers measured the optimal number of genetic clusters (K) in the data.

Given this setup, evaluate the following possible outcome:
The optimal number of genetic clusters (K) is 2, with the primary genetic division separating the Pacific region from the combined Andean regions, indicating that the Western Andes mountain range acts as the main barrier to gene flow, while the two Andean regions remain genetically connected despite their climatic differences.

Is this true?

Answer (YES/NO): NO